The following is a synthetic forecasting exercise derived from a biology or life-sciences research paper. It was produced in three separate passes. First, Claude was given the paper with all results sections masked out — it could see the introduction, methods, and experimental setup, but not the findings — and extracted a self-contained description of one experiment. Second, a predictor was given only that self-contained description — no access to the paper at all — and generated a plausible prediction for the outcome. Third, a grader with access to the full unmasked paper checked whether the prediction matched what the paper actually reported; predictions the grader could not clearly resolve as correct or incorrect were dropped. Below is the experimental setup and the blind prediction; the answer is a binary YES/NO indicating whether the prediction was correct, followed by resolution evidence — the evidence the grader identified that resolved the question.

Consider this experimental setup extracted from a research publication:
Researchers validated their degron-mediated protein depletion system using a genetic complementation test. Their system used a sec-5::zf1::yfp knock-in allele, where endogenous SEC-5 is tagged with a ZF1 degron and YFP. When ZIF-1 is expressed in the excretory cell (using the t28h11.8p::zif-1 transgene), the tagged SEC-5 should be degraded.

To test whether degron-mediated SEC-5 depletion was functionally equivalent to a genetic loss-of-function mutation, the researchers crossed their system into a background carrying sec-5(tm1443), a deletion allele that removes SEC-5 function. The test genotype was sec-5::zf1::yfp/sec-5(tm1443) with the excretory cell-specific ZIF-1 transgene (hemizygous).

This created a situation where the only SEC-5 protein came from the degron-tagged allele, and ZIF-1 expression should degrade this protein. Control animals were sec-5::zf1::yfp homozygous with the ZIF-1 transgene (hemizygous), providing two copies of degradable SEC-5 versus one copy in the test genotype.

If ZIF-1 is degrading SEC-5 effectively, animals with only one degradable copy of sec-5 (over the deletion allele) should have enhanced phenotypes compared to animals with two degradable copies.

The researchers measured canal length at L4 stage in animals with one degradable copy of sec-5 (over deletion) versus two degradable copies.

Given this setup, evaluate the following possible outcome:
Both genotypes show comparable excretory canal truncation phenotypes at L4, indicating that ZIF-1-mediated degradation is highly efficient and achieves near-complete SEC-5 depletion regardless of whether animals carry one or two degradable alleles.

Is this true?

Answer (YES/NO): YES